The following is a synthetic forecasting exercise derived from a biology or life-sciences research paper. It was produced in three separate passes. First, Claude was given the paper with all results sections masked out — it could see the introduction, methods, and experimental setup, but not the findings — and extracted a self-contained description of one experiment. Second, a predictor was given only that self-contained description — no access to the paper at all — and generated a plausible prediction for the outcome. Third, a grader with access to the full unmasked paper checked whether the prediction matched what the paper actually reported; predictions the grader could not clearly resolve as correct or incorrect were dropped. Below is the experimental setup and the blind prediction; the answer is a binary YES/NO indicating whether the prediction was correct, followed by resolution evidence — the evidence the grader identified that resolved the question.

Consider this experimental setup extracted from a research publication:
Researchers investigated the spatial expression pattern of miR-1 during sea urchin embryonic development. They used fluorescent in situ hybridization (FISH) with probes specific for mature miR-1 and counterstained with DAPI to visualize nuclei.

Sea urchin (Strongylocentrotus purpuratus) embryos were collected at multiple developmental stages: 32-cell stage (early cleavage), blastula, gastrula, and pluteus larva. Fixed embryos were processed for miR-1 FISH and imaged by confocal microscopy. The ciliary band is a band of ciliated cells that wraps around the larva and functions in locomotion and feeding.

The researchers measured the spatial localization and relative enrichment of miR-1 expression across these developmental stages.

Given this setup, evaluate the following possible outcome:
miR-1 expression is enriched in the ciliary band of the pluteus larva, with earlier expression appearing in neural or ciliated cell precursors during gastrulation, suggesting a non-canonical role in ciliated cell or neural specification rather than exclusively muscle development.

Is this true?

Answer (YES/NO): NO